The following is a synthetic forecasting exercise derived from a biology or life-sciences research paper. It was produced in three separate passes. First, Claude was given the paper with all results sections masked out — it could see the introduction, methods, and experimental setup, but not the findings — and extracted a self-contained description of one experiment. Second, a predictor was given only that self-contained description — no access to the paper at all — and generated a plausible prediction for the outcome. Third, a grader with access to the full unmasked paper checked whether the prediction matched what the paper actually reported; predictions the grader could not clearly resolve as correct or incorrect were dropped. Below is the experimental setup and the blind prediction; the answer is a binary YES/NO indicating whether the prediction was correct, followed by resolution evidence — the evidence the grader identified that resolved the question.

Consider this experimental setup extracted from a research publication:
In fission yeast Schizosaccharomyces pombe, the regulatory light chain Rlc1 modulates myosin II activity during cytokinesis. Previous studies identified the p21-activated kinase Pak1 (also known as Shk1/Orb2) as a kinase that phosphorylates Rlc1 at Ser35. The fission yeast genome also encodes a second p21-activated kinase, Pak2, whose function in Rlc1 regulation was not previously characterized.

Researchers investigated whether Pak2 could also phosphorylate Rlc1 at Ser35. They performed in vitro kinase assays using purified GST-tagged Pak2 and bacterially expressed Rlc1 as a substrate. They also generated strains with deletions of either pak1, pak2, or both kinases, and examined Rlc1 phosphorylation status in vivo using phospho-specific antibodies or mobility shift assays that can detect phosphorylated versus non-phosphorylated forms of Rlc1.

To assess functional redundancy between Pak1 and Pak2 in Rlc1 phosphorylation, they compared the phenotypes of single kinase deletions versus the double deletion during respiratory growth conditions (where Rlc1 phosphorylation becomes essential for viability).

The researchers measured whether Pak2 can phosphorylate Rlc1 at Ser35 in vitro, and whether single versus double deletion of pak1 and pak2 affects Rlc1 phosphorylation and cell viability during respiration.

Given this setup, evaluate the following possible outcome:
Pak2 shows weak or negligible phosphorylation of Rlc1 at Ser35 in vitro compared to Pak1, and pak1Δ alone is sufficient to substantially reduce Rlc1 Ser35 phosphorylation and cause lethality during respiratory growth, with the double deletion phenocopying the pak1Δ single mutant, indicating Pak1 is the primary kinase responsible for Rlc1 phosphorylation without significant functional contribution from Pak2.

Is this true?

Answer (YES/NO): NO